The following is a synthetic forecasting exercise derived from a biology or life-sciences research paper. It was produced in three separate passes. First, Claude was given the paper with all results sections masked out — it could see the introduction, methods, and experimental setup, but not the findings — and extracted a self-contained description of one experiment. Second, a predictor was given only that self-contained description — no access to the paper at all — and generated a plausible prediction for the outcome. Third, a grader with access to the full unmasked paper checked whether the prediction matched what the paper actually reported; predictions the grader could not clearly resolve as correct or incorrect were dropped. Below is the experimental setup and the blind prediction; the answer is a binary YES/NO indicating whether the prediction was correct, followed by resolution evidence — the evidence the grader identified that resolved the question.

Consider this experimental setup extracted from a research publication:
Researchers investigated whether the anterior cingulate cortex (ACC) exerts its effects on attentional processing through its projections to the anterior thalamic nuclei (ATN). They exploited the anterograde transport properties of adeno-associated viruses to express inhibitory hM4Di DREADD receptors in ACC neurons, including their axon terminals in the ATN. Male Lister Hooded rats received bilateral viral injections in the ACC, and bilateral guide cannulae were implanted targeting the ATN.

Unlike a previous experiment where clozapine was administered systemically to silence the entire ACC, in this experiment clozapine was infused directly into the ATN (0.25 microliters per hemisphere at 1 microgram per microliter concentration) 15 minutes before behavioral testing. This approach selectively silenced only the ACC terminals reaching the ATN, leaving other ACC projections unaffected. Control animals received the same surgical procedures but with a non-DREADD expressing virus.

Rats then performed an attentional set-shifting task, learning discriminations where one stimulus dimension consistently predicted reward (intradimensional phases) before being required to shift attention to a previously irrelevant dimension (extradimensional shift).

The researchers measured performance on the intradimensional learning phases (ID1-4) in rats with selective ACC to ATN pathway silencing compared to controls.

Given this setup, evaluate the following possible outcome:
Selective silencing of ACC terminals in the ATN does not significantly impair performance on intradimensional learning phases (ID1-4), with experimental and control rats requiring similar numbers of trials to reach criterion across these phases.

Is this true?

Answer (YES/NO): NO